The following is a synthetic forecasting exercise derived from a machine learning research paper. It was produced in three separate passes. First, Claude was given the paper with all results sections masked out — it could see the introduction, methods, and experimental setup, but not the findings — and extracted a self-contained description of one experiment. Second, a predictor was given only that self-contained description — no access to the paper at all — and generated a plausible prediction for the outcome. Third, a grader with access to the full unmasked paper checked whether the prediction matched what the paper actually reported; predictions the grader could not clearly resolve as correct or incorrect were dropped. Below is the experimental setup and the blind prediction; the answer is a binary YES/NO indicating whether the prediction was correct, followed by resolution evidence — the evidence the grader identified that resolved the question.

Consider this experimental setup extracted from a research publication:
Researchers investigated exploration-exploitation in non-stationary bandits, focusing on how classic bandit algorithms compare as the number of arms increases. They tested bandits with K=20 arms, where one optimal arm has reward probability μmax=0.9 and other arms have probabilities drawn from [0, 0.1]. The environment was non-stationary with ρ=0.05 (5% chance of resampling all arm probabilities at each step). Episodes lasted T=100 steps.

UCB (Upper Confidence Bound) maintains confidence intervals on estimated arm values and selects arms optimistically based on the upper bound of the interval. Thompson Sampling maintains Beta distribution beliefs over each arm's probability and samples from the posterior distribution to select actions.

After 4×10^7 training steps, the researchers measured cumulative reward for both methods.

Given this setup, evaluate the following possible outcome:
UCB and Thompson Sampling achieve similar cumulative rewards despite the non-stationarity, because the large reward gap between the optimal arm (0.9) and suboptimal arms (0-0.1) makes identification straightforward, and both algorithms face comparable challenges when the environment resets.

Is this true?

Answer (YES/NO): NO